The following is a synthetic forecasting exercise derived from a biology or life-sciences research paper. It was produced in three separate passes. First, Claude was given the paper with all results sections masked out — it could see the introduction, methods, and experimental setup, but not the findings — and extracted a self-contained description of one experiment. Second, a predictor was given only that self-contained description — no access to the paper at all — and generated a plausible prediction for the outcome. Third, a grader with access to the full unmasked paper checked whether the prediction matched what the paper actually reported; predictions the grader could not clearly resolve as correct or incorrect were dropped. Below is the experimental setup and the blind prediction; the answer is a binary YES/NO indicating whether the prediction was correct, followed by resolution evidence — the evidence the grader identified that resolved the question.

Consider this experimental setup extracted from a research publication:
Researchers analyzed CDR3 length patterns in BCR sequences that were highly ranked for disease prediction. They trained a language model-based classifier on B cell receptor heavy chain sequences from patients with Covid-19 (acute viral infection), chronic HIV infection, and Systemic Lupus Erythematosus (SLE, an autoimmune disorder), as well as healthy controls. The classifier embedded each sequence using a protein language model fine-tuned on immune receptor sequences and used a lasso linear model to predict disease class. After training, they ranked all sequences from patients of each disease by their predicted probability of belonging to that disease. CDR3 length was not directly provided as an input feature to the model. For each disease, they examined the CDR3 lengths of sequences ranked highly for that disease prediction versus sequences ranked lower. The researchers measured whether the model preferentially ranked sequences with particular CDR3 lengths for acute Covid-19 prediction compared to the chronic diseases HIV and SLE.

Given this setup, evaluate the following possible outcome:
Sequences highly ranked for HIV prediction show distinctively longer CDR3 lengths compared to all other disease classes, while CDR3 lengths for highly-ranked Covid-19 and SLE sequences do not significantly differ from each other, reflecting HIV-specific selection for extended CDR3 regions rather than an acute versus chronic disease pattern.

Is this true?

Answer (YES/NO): NO